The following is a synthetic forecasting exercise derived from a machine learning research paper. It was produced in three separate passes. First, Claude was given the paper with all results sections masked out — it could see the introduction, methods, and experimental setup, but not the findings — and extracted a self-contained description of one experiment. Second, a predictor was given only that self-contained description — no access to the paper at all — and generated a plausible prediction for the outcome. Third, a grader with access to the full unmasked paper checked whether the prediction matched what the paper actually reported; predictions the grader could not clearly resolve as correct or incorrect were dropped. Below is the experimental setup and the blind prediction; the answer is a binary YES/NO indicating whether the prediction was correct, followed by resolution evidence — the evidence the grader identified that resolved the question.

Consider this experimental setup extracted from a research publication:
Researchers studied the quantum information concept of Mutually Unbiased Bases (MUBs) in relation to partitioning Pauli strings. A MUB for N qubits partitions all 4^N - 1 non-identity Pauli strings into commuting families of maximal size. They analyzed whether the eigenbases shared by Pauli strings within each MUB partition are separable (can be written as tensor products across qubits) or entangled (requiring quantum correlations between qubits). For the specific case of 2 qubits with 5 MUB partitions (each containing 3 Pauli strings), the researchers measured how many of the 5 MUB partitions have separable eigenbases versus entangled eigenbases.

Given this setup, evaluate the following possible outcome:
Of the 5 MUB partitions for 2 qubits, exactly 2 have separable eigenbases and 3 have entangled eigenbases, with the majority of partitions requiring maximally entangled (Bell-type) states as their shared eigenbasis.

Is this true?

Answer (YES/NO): NO